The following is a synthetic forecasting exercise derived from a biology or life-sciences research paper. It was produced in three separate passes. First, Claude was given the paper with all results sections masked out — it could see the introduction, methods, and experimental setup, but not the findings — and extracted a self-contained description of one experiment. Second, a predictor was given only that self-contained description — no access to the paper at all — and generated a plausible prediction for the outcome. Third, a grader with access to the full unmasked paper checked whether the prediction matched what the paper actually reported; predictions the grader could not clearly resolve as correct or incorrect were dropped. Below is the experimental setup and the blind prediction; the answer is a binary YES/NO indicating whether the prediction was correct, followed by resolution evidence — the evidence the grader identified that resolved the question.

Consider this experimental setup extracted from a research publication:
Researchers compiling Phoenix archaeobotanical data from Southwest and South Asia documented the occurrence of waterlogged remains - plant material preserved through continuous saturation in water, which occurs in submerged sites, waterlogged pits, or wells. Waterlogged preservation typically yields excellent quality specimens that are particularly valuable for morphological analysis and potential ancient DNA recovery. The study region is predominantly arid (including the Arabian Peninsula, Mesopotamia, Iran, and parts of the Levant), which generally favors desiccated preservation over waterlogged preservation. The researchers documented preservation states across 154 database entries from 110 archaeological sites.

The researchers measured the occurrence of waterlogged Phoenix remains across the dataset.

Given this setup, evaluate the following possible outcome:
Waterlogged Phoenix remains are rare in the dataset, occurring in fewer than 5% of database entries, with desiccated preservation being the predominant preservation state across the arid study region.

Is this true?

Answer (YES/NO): NO